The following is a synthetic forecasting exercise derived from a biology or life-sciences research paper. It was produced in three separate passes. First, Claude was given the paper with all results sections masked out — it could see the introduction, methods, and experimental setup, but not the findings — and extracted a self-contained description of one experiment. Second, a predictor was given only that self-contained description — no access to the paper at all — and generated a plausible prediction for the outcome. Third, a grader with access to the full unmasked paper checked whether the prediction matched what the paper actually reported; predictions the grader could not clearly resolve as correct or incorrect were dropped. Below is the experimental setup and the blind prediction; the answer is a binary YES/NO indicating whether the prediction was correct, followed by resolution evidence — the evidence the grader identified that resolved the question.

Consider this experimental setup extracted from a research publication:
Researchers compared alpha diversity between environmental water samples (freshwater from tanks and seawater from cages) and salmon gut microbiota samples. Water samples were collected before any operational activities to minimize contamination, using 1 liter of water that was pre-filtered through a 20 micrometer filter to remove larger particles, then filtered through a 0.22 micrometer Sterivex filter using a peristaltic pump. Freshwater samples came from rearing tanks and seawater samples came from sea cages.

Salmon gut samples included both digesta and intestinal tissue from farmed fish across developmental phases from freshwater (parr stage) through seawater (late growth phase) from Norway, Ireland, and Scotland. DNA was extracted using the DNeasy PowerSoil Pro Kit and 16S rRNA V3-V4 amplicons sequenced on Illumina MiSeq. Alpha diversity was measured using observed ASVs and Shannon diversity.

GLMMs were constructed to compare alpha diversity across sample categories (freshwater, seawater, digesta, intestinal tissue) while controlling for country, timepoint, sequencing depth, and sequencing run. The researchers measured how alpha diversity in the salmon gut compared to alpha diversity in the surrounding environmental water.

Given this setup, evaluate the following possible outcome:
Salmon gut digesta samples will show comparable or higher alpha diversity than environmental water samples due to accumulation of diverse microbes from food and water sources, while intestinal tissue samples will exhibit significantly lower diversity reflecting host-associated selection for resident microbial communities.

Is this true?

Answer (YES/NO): NO